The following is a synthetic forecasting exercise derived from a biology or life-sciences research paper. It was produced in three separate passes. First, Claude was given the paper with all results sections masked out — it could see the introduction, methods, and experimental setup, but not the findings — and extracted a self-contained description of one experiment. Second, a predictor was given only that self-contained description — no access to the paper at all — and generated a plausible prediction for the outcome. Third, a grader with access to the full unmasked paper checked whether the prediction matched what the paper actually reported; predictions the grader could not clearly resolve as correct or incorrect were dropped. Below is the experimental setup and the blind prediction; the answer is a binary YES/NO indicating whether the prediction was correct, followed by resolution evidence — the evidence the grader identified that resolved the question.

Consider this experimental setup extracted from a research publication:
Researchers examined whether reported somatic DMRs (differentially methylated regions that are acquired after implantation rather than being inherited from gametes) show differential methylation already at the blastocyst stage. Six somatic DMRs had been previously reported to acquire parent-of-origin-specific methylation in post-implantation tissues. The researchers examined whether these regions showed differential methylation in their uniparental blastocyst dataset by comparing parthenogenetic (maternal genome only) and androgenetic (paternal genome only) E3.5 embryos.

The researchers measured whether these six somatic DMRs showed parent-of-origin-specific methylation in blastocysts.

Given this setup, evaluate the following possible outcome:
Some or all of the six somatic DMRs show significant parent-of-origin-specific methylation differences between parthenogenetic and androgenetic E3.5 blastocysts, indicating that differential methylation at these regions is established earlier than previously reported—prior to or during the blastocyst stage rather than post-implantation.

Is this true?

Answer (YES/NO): NO